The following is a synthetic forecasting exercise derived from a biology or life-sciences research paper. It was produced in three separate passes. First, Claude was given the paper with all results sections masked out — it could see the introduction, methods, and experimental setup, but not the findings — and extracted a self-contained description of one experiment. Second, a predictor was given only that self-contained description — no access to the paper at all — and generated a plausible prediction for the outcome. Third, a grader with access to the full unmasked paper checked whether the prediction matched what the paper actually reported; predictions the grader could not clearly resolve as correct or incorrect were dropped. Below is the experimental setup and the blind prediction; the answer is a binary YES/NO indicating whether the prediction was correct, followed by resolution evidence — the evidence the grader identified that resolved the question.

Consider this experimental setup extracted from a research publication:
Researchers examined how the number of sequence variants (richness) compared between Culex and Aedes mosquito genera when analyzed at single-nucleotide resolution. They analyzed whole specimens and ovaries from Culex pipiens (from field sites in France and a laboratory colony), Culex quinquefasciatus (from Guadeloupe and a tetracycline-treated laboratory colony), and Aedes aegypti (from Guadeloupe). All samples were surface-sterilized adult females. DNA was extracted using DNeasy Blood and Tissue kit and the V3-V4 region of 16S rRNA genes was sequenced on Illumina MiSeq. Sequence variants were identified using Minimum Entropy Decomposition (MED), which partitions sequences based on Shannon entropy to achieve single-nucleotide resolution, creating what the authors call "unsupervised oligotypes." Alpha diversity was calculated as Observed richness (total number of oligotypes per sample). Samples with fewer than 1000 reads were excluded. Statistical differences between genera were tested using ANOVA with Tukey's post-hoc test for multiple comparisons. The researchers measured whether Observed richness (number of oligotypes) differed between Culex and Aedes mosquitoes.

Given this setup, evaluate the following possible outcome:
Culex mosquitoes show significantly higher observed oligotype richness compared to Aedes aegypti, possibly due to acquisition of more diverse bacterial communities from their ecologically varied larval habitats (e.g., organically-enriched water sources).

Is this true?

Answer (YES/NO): NO